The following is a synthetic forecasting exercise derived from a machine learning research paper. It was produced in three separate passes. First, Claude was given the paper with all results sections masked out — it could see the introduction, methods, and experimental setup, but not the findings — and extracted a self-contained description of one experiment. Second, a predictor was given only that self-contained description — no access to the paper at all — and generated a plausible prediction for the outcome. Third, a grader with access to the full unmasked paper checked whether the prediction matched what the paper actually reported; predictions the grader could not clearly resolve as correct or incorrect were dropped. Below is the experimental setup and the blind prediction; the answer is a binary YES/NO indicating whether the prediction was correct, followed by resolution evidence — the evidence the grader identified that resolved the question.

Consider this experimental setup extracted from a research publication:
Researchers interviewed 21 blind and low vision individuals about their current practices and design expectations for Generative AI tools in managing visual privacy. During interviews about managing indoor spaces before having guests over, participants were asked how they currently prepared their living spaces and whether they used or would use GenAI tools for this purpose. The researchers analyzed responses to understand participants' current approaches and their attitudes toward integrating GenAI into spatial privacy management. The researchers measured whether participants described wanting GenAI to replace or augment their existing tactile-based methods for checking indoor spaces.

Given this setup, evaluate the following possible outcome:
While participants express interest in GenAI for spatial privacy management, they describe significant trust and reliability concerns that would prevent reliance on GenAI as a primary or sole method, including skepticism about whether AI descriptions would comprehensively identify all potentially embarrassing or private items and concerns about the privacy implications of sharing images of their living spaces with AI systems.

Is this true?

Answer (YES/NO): NO